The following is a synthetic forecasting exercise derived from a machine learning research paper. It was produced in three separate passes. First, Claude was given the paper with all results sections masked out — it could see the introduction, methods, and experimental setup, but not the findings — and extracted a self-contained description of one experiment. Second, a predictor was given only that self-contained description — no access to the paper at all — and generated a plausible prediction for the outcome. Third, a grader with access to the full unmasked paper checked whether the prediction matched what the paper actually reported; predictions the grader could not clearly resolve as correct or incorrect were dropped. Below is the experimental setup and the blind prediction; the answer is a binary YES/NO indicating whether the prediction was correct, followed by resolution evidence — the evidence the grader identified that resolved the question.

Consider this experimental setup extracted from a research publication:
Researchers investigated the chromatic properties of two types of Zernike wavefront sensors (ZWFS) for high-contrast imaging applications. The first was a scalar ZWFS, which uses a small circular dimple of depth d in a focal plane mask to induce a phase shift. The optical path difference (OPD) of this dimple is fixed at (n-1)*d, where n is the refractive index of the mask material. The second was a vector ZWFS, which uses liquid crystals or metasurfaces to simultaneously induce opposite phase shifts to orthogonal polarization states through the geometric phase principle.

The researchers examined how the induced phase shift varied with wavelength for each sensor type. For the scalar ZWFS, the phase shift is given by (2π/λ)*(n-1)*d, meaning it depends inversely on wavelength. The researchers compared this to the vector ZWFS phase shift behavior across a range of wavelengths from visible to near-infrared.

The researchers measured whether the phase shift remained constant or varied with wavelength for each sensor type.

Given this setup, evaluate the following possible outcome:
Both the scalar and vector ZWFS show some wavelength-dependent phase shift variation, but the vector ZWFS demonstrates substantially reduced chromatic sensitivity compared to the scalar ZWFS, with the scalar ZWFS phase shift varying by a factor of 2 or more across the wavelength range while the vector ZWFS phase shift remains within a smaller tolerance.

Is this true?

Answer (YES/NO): NO